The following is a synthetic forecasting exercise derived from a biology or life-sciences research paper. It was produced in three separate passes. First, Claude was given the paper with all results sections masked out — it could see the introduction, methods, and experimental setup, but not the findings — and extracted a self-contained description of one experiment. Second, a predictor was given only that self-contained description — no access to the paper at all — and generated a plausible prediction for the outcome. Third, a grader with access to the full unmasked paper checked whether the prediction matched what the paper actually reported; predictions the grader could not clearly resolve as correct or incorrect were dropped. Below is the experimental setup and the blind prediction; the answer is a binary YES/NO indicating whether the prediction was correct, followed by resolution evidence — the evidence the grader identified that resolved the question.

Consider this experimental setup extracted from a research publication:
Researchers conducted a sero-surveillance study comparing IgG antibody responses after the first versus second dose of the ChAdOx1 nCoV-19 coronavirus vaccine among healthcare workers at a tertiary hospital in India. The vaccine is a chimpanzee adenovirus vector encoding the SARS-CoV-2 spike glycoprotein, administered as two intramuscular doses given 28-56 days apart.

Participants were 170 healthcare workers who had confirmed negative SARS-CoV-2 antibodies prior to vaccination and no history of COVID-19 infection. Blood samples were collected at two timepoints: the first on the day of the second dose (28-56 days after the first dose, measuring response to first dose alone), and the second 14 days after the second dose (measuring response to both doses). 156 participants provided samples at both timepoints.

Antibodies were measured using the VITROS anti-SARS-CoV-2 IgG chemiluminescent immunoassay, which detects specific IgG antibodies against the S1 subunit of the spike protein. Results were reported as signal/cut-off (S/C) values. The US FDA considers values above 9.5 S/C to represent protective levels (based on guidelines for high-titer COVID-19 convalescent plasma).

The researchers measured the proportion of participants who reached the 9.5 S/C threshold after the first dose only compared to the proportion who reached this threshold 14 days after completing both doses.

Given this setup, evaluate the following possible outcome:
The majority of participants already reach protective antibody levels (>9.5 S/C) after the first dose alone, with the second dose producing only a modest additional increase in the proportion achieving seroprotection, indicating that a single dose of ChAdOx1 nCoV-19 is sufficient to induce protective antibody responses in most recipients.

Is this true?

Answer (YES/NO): NO